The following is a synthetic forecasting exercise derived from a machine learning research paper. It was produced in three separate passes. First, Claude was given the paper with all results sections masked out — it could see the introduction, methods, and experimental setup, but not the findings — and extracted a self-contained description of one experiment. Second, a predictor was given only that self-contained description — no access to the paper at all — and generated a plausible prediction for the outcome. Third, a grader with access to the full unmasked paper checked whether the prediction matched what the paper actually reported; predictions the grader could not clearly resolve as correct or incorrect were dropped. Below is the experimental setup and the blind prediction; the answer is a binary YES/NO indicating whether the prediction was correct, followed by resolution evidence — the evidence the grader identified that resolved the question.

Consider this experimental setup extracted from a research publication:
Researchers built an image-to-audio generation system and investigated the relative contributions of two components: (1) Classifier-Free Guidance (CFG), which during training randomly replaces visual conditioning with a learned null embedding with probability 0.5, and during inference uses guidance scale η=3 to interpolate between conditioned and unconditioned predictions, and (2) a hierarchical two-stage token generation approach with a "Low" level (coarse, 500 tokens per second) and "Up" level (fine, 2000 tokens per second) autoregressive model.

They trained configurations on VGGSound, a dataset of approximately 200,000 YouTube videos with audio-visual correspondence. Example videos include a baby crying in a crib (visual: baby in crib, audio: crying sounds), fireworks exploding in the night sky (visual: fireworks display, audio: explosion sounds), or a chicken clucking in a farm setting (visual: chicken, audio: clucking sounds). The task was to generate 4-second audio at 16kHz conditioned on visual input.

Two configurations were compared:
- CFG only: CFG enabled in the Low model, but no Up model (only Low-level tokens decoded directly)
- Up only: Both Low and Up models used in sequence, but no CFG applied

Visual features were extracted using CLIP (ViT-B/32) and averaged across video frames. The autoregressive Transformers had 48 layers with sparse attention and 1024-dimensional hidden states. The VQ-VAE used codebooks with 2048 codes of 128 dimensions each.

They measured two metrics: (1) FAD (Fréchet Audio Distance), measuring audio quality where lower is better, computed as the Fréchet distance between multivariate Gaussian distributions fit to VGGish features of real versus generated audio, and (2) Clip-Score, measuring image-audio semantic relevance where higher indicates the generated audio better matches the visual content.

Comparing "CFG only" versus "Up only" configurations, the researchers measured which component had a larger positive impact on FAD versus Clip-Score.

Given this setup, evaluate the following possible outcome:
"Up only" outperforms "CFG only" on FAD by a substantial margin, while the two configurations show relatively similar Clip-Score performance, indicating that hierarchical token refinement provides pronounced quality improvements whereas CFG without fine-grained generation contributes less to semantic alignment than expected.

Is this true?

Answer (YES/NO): NO